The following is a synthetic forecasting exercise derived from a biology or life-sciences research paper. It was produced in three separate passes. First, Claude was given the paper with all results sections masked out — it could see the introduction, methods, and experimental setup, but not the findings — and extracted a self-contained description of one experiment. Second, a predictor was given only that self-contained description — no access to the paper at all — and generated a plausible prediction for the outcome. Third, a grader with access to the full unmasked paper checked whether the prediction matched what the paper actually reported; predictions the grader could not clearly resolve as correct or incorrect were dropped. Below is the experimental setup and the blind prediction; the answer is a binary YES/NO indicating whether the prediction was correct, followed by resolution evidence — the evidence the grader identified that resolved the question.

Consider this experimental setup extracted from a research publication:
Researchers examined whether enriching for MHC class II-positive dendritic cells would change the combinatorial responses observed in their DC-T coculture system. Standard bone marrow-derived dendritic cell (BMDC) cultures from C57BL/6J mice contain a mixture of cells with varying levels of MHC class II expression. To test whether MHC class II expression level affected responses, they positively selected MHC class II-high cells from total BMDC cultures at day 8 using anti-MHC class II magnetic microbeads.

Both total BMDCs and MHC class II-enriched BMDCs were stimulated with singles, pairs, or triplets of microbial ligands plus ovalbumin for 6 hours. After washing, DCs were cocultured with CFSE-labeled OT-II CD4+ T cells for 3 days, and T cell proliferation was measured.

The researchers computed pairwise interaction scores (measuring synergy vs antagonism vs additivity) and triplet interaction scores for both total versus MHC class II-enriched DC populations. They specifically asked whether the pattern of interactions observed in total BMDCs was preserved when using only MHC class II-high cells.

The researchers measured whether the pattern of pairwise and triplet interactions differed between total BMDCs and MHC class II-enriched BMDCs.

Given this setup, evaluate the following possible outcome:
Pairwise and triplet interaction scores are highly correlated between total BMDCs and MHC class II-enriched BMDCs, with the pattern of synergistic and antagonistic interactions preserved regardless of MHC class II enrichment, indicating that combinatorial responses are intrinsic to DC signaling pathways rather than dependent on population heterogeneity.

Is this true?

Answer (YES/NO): YES